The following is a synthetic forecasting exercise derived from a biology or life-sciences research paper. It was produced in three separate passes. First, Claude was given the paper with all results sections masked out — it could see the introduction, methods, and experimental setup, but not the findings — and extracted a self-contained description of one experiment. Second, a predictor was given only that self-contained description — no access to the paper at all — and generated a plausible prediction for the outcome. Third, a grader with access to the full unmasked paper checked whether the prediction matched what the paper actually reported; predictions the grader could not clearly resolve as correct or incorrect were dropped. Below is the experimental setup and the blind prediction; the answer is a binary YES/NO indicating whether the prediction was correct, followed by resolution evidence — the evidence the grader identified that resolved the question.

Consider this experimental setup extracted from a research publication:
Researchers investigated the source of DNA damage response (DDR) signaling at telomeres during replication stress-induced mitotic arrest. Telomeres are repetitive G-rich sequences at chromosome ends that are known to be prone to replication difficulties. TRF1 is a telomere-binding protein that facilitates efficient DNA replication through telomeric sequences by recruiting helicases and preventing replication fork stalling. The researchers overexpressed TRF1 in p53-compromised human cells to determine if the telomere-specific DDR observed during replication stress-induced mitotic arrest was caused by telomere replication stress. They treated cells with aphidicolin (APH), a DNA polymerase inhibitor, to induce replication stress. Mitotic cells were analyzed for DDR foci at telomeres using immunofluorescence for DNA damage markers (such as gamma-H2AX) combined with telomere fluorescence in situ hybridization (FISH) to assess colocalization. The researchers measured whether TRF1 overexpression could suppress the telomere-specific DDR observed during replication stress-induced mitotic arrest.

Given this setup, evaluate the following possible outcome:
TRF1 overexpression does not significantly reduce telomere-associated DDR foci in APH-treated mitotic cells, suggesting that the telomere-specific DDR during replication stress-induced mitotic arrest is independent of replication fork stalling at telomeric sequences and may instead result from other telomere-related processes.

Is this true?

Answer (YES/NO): YES